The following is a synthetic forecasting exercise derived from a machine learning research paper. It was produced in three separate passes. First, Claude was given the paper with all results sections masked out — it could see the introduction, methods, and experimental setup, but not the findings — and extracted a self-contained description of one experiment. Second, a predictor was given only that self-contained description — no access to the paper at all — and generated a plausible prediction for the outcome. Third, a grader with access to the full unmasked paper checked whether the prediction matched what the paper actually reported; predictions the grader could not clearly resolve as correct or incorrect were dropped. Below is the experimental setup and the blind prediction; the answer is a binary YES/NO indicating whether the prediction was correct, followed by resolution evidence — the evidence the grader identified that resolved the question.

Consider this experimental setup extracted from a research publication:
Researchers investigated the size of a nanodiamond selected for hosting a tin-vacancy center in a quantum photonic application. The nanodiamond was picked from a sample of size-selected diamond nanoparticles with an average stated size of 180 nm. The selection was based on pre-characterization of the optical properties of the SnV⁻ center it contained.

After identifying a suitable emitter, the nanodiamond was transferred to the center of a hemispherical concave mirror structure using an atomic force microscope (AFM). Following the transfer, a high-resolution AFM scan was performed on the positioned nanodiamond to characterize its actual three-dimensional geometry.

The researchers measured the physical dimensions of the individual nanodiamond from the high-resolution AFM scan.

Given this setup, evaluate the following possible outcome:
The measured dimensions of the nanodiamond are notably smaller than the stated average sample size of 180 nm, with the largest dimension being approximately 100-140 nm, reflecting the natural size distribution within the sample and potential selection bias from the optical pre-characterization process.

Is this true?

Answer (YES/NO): NO